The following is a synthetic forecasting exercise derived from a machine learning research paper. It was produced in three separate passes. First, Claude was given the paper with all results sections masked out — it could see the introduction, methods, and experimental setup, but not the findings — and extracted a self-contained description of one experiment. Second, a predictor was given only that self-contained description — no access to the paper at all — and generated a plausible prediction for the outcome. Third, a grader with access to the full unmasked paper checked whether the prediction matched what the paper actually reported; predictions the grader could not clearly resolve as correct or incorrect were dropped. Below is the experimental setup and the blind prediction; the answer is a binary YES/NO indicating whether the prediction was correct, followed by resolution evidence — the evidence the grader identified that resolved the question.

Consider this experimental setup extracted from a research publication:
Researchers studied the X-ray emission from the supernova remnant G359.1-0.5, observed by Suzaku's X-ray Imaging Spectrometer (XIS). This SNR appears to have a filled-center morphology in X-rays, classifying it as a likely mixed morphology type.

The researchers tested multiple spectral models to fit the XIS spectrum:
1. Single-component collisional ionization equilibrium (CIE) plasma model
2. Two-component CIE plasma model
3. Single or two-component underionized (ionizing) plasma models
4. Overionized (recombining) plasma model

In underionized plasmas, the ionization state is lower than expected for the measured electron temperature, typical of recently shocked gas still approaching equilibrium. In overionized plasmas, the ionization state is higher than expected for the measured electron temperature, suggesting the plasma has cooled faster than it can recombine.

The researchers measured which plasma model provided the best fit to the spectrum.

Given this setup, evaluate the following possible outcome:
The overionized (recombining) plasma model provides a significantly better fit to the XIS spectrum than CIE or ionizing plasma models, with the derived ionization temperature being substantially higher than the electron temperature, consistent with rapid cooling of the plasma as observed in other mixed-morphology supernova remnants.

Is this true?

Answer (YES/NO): YES